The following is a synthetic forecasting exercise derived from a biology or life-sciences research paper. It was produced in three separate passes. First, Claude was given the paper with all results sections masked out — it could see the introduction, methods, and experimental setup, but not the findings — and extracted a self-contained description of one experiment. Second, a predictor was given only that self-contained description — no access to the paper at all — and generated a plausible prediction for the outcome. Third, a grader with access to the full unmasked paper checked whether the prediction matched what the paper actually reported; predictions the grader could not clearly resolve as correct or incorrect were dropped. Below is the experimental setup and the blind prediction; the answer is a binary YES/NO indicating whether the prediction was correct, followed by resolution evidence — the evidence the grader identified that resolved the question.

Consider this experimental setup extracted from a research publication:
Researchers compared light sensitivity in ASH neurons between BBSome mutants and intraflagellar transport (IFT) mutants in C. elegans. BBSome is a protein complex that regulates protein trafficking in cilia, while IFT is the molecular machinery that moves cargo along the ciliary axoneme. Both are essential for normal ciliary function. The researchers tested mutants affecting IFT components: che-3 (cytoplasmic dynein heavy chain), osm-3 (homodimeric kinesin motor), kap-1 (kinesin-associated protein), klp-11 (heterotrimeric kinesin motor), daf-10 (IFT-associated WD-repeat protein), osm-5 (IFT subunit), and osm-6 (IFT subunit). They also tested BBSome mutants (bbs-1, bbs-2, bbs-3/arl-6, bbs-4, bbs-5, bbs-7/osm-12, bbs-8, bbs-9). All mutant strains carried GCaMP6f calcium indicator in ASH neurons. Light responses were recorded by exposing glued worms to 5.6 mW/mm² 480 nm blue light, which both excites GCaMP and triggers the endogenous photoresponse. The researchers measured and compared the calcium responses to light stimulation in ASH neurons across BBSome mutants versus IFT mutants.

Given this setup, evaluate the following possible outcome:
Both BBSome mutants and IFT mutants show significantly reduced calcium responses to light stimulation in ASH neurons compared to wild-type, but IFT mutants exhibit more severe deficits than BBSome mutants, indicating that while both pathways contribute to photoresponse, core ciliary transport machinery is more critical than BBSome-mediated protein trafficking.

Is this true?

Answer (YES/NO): NO